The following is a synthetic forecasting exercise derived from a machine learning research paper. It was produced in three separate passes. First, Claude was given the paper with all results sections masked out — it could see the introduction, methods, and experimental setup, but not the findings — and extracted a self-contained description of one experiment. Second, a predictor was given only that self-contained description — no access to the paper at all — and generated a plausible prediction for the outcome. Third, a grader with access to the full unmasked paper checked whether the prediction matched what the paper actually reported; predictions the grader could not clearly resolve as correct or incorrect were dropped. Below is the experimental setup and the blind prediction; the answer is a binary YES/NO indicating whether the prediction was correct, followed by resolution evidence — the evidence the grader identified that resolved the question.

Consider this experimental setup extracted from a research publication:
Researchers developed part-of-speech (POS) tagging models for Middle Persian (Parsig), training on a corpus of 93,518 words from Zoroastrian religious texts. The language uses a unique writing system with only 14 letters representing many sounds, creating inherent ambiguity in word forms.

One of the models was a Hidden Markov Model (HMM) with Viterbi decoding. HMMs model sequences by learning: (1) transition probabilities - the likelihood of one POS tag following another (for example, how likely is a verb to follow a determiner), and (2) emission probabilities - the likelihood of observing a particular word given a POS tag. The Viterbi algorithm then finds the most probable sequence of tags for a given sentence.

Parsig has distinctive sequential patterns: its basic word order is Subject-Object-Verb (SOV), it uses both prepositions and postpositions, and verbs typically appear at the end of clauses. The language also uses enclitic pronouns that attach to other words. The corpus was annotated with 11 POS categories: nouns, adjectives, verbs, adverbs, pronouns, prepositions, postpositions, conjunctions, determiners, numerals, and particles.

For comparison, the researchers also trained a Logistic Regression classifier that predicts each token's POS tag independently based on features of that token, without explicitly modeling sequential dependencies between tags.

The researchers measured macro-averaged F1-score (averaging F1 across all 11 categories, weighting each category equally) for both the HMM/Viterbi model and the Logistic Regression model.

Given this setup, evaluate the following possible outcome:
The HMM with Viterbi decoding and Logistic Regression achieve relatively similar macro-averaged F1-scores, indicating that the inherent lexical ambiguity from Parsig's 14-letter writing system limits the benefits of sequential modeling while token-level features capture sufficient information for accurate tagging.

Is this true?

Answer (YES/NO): NO